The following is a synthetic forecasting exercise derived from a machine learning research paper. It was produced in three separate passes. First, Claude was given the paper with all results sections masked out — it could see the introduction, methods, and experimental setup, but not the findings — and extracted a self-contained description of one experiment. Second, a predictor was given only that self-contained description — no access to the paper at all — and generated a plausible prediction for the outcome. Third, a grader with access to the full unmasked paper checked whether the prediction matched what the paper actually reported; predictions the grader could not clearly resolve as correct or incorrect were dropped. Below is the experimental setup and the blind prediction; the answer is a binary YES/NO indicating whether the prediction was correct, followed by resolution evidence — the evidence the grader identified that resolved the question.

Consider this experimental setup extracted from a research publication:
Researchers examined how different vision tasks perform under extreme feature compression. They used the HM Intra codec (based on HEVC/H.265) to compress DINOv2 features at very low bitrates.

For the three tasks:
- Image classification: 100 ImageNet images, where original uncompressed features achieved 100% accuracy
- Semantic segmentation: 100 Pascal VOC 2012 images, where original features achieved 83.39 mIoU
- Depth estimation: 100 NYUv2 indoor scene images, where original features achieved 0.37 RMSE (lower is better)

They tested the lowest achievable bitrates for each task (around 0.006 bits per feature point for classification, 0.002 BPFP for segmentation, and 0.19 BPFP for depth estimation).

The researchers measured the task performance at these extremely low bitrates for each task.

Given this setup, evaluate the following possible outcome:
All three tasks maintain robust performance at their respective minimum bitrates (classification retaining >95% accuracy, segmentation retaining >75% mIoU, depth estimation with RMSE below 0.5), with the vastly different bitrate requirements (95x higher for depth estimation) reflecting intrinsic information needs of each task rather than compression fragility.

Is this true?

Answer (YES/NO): NO